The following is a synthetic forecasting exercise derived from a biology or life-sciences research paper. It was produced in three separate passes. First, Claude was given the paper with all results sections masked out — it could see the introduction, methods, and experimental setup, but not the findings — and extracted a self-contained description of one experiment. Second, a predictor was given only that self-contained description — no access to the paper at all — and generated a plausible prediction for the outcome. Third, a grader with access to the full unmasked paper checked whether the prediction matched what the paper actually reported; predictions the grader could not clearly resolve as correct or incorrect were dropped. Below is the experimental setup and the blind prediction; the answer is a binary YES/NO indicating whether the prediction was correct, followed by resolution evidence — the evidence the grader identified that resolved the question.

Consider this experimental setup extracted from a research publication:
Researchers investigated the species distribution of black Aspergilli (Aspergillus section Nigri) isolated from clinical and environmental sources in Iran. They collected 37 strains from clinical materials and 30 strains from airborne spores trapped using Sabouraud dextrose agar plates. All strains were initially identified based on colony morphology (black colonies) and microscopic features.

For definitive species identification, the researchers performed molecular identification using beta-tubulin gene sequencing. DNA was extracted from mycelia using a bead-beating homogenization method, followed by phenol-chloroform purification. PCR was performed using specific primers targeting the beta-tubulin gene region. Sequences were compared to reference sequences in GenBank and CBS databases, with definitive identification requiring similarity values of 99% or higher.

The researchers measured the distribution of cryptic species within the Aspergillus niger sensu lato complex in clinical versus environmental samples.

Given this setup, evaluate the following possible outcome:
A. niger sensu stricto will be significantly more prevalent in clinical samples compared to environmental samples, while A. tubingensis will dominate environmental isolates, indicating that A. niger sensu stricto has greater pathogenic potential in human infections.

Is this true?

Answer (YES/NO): NO